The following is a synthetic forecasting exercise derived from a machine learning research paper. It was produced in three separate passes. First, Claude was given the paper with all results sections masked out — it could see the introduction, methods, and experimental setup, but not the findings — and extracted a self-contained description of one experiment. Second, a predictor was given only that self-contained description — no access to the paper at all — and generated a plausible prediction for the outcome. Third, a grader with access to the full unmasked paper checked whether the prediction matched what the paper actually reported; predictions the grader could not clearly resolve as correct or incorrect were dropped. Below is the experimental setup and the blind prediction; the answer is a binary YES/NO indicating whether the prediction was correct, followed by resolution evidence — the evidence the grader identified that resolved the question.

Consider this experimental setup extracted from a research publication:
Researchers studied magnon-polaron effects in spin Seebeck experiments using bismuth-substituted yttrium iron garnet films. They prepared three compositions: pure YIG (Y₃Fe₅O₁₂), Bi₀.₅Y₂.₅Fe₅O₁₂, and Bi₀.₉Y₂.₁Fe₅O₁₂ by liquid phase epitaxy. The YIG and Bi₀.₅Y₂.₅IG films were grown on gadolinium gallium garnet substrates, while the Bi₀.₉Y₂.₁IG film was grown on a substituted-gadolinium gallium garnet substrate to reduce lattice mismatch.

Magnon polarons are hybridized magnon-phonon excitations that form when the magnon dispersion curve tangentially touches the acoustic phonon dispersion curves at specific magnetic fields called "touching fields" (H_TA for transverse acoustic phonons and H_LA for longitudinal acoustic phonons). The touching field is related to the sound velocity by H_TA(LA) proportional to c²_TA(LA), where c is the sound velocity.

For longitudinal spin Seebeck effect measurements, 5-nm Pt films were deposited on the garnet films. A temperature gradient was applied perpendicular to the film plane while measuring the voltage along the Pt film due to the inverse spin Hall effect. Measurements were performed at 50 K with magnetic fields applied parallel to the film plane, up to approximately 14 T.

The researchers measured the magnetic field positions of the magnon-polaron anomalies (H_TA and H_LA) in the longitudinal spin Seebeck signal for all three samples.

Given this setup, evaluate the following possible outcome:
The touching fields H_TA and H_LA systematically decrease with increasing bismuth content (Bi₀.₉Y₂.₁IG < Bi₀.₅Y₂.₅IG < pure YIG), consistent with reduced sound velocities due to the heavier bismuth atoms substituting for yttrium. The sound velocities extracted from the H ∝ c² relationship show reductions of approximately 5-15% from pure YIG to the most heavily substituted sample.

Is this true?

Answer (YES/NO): YES